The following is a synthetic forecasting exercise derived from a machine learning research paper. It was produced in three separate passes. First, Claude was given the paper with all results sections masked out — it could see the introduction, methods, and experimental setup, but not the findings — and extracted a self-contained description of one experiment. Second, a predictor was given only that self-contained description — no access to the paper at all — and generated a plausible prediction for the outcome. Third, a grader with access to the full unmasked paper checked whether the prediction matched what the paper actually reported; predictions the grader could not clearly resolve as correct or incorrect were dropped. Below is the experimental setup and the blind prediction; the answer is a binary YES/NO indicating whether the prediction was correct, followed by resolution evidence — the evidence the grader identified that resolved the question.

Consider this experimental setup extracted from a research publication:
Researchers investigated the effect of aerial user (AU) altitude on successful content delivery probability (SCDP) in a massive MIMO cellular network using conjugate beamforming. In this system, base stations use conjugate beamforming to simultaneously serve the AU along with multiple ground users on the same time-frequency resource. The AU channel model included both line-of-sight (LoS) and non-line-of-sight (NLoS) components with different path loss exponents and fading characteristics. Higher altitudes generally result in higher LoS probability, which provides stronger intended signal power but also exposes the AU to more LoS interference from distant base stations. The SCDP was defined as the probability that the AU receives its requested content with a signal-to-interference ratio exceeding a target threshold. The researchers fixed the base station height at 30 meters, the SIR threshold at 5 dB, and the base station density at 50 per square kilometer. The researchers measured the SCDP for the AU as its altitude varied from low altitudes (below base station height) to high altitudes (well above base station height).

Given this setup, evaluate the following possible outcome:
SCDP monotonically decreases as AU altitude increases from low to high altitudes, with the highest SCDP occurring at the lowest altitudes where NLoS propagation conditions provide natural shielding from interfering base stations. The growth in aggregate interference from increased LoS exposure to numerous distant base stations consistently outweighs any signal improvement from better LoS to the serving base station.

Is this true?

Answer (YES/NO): NO